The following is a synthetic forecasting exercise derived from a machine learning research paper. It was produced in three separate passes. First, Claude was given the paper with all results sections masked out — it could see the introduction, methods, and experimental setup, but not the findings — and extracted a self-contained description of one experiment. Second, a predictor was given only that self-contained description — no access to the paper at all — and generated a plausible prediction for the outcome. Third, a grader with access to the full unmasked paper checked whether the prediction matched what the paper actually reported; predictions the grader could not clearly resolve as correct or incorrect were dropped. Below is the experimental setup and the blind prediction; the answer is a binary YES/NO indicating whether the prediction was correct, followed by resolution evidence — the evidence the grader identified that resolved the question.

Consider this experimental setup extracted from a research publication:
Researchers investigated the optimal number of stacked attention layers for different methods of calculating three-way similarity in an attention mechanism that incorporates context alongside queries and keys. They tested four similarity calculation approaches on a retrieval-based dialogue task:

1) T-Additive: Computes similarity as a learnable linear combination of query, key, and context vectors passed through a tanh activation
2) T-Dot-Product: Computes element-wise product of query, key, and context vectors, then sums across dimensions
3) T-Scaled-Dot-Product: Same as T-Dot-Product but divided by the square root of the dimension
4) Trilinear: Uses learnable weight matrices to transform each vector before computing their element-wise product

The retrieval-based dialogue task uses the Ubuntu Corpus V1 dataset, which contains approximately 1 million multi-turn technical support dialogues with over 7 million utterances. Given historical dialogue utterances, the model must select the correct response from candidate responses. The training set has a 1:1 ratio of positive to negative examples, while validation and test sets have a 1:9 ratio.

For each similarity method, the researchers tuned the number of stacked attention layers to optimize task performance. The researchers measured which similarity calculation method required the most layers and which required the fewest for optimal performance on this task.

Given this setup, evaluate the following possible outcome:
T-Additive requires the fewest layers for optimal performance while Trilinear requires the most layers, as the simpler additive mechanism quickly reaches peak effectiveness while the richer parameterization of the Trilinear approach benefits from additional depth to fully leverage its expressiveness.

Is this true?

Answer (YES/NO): NO